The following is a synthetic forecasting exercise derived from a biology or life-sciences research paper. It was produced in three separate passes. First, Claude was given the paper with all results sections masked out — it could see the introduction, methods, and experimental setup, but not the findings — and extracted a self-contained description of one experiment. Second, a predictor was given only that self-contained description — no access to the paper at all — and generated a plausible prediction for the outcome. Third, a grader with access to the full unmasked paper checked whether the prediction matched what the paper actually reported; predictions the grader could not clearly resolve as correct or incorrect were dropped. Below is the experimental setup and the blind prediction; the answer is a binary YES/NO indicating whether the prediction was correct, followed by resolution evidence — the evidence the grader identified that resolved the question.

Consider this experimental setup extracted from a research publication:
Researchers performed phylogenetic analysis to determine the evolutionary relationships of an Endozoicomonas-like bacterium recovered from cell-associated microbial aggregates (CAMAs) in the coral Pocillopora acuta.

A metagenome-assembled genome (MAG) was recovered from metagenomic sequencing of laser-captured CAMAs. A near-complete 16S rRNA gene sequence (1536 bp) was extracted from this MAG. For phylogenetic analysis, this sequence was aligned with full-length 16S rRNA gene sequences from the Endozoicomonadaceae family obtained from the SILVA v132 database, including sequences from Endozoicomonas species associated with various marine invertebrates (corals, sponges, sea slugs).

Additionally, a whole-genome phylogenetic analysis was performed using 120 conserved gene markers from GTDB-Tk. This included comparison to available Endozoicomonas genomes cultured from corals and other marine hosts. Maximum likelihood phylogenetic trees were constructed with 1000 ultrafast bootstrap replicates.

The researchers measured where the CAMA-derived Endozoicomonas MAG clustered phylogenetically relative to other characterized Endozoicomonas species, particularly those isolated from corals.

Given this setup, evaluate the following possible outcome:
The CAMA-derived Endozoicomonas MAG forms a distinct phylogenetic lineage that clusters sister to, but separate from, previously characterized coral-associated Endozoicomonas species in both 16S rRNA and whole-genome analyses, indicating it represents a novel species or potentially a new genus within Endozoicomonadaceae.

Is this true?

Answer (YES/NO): NO